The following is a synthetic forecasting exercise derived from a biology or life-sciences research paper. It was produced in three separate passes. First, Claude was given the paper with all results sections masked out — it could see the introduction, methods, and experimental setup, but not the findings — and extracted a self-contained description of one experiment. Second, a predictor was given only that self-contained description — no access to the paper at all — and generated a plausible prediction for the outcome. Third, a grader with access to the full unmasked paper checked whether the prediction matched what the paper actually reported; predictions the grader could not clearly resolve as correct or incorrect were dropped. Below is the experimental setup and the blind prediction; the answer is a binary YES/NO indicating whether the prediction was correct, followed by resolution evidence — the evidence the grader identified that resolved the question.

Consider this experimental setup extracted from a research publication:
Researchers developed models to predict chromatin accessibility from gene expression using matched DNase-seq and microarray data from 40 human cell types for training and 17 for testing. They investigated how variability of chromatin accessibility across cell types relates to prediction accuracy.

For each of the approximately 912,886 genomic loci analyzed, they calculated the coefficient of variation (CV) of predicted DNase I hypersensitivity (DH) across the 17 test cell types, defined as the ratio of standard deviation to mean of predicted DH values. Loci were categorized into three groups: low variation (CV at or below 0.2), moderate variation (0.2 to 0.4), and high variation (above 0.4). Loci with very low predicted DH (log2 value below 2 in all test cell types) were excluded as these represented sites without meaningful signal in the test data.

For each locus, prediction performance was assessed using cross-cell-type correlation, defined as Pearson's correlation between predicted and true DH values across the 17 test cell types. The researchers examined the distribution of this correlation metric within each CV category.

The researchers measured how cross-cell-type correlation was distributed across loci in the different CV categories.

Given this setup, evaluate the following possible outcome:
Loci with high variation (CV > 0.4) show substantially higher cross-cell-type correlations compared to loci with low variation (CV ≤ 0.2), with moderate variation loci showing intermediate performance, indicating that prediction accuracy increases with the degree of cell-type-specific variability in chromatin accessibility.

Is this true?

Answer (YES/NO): YES